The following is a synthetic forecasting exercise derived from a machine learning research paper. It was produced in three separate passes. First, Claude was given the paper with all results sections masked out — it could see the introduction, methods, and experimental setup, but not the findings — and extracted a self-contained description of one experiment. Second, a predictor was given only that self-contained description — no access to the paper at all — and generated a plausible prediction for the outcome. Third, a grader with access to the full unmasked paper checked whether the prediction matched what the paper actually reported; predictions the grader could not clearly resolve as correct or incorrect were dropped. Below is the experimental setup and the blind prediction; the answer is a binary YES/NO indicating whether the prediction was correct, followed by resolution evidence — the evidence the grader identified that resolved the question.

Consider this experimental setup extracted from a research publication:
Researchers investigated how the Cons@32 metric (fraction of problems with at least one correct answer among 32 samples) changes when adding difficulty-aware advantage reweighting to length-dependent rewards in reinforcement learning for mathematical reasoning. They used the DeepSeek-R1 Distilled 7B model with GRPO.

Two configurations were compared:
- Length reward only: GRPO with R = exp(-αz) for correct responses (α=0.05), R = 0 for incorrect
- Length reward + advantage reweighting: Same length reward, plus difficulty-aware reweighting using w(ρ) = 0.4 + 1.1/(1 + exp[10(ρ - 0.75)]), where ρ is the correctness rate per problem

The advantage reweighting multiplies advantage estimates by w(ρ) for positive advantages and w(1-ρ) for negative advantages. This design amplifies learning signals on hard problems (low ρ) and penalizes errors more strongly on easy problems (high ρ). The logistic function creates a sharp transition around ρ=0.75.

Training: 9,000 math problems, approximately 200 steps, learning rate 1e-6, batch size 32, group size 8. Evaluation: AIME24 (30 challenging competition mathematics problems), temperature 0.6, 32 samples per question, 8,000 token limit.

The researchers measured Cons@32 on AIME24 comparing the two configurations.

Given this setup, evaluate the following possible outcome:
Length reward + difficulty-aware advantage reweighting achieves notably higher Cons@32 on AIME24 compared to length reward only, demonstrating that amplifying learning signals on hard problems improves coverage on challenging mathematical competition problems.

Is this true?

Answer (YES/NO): NO